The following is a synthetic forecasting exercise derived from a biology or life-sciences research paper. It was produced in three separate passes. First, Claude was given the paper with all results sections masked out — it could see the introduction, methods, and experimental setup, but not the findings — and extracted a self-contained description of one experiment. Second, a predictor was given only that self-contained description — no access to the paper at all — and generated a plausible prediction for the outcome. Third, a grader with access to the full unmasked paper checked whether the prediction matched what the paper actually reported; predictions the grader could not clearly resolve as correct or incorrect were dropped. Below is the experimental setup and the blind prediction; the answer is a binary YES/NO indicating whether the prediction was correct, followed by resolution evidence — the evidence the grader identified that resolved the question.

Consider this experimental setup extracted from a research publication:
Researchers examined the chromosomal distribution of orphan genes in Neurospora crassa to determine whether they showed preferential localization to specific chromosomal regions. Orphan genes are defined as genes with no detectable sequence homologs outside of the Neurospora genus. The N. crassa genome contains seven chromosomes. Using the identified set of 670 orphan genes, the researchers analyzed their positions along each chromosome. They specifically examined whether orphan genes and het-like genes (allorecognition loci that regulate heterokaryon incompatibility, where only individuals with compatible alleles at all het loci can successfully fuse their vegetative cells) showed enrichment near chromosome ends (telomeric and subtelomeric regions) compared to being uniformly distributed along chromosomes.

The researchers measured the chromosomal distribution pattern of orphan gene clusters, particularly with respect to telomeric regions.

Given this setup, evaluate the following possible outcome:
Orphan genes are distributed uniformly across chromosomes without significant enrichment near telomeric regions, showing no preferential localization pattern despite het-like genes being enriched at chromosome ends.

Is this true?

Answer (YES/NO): NO